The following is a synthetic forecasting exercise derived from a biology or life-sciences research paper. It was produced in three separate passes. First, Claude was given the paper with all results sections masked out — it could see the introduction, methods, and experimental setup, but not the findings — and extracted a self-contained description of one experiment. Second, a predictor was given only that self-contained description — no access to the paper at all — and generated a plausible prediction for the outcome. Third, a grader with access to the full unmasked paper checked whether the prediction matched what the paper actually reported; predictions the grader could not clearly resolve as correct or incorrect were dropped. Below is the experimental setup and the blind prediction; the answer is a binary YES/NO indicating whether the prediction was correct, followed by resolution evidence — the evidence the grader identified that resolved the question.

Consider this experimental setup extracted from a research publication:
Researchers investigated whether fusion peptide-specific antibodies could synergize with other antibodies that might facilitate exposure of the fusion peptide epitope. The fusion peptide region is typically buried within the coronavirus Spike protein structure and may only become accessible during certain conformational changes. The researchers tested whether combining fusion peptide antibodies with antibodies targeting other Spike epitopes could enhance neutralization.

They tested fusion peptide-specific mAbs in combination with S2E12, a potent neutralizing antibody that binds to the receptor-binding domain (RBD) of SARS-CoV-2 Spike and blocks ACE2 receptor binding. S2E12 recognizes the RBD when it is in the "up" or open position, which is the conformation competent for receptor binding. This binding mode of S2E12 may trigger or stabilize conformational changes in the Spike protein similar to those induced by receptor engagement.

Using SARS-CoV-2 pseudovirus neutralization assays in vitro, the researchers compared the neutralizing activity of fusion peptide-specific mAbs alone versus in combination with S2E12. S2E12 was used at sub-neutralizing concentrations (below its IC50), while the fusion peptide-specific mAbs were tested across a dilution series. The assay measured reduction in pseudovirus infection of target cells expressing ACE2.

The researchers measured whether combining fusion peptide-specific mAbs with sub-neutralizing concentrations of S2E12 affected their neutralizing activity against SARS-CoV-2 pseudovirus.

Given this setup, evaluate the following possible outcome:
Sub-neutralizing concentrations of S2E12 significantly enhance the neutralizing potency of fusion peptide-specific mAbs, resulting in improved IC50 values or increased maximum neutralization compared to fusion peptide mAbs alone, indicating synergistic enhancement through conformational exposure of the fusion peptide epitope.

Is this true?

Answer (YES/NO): YES